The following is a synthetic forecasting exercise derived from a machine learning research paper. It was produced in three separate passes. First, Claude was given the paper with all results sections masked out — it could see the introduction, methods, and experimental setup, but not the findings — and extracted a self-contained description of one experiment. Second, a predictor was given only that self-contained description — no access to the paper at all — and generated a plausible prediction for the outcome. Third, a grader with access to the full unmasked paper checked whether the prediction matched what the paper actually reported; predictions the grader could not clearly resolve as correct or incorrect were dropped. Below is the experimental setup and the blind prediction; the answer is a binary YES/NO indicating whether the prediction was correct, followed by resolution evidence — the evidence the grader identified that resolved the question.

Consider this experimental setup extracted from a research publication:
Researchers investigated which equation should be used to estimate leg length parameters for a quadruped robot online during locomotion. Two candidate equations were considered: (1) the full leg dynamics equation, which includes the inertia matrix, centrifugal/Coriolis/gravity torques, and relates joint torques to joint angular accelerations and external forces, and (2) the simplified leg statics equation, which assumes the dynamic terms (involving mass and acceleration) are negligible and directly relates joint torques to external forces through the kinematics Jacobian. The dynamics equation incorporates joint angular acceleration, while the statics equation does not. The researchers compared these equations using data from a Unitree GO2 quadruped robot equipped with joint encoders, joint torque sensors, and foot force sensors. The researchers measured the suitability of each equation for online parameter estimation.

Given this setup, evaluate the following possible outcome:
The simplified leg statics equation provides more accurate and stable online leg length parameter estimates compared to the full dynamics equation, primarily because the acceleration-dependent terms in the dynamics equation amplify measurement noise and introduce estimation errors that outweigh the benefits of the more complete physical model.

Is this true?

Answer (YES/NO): YES